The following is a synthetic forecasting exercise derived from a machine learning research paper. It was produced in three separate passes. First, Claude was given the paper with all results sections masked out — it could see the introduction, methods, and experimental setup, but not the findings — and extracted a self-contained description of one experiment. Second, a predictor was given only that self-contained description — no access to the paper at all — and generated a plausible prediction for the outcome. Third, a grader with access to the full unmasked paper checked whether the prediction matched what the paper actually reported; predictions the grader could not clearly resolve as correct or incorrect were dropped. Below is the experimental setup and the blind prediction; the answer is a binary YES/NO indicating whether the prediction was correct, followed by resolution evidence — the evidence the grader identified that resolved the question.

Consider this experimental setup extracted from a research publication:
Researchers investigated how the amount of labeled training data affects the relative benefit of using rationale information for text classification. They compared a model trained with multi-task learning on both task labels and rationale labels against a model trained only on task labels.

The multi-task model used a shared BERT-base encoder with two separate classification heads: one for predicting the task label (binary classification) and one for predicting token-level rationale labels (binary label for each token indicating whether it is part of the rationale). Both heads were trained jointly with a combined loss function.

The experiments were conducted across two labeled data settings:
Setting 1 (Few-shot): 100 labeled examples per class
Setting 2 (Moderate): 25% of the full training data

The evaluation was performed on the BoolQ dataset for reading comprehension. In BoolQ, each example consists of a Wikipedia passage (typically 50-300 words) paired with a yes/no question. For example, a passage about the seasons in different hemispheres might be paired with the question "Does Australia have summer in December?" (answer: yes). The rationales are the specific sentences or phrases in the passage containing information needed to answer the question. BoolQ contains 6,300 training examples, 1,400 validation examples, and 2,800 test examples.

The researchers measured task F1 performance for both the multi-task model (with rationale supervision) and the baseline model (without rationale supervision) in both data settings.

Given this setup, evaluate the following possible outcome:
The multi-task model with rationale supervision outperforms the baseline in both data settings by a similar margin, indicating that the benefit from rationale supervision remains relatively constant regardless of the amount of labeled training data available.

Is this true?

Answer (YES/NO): NO